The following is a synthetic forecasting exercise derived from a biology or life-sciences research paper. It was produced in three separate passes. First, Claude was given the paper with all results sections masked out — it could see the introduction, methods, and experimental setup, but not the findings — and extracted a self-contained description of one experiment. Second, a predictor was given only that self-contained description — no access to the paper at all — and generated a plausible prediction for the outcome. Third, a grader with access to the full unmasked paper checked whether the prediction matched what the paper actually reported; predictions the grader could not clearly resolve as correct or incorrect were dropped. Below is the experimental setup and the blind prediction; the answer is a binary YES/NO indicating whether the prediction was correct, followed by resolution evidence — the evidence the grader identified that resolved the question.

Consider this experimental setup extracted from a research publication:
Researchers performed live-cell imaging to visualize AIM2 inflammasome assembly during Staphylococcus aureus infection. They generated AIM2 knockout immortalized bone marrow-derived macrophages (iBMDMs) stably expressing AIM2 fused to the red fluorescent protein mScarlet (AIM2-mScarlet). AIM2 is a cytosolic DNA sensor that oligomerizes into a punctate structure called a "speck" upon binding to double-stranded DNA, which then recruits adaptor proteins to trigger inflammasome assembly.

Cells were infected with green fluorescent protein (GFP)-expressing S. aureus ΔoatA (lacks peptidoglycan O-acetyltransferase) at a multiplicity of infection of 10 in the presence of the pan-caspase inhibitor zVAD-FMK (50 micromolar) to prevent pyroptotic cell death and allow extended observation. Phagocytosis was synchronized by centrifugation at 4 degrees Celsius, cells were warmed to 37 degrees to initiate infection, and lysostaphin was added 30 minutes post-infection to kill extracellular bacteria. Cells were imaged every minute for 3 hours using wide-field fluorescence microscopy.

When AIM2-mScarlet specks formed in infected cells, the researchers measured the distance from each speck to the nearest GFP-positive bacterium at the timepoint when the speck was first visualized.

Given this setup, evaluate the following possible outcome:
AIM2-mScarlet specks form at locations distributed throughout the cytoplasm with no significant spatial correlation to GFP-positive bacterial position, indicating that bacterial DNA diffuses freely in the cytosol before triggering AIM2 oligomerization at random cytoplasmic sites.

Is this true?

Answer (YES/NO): NO